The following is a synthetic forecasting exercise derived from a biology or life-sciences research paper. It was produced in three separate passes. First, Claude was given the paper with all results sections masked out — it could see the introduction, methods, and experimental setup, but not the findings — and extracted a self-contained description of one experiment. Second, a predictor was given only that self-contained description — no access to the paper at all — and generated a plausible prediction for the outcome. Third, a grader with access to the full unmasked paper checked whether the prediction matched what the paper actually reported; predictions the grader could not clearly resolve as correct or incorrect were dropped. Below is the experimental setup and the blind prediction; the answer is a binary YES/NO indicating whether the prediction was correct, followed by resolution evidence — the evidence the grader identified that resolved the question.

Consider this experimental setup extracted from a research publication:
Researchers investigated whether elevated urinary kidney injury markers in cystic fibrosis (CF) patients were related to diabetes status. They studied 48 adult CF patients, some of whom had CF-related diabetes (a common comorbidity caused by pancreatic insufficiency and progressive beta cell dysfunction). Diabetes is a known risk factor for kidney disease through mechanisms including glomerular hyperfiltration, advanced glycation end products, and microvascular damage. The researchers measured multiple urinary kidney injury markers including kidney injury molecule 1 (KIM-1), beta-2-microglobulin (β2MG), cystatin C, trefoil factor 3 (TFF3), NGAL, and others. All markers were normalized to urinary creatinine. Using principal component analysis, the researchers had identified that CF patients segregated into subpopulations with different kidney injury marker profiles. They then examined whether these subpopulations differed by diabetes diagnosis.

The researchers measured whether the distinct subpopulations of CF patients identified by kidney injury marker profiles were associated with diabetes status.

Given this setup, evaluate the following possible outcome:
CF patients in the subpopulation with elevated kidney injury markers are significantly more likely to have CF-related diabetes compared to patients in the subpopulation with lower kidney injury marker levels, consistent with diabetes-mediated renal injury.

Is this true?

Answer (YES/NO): NO